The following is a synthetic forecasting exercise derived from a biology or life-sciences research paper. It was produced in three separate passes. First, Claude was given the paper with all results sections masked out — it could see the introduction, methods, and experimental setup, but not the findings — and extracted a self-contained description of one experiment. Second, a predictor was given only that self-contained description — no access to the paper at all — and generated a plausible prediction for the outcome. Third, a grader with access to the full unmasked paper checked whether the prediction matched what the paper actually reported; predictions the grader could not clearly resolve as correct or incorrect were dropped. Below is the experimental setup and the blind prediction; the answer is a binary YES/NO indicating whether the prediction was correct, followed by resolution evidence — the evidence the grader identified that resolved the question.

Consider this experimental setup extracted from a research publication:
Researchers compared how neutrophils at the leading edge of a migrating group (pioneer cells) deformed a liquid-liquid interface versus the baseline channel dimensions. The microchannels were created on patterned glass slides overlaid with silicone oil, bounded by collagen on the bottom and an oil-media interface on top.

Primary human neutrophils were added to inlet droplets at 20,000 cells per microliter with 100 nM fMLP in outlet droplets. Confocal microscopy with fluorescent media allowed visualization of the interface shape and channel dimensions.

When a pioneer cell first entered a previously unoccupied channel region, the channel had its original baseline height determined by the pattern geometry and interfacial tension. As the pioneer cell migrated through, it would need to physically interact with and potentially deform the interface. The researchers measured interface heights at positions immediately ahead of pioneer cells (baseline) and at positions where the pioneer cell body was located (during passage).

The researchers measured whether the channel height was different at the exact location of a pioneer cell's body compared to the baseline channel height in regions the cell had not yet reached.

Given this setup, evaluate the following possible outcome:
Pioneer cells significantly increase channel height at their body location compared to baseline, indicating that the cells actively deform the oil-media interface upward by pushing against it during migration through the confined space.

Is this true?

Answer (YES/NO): YES